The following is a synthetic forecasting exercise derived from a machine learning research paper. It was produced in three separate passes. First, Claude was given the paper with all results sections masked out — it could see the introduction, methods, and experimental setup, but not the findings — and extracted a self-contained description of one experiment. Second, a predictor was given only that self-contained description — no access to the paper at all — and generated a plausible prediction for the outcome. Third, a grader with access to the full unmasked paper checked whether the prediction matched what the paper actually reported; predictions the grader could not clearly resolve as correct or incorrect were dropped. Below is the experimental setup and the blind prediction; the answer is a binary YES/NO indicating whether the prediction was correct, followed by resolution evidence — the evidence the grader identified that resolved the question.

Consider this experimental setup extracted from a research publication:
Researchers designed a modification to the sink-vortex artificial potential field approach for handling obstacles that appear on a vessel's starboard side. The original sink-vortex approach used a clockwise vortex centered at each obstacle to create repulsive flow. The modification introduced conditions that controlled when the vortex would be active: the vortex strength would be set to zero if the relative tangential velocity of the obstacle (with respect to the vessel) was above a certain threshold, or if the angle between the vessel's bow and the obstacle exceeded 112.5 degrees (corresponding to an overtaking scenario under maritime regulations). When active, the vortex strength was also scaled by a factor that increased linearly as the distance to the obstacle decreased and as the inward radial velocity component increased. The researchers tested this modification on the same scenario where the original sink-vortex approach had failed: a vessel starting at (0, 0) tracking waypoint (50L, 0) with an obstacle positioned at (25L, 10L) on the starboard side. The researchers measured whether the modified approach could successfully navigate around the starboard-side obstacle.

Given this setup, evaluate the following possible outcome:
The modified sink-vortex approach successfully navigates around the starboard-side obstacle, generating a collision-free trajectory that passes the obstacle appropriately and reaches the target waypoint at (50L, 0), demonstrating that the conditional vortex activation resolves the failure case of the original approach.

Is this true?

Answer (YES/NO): NO